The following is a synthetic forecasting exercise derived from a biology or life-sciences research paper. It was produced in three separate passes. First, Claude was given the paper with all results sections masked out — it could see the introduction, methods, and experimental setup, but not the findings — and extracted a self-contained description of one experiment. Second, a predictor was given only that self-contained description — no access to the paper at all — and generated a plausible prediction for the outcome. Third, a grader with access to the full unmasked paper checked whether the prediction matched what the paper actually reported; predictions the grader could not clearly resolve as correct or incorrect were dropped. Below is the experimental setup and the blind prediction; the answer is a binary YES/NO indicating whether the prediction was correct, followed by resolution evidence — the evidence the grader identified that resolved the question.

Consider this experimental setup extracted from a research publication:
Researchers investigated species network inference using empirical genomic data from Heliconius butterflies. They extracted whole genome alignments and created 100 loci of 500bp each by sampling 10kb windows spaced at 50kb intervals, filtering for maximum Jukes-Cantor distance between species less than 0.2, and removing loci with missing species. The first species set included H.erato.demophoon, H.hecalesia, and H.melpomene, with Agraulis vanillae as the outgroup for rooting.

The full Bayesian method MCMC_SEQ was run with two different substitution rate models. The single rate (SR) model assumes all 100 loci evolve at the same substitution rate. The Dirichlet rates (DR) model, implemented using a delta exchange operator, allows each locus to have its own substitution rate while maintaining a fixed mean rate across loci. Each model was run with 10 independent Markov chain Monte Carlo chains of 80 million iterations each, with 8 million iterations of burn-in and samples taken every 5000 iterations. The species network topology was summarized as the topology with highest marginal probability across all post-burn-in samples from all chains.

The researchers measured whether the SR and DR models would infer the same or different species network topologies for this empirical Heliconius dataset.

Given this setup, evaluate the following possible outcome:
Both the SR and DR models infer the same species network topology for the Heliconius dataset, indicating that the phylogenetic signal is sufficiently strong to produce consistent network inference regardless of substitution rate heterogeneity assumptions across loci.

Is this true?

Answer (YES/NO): NO